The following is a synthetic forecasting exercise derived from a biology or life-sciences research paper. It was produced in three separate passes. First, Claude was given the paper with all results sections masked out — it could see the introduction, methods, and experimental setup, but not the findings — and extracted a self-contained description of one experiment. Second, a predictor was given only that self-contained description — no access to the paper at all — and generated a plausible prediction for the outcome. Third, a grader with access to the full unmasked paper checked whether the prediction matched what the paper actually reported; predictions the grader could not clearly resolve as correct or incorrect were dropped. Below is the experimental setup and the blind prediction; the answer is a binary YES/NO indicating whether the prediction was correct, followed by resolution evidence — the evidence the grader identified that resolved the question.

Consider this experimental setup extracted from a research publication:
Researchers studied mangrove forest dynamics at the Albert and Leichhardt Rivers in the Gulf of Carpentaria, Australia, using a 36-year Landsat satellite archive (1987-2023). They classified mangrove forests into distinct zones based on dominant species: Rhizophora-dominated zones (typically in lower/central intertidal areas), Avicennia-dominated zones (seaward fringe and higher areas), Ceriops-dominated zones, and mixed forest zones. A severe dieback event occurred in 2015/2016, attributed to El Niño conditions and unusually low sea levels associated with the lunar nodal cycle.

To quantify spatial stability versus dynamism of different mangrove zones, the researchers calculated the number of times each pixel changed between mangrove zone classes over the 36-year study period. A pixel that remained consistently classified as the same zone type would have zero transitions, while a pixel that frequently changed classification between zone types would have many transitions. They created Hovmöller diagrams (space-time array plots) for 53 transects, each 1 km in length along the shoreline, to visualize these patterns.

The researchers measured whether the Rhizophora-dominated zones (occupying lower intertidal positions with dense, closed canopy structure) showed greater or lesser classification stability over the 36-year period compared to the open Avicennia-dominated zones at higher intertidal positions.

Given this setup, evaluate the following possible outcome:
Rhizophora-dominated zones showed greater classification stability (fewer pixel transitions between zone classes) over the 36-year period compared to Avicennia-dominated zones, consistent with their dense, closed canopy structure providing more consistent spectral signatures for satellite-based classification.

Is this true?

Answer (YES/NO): YES